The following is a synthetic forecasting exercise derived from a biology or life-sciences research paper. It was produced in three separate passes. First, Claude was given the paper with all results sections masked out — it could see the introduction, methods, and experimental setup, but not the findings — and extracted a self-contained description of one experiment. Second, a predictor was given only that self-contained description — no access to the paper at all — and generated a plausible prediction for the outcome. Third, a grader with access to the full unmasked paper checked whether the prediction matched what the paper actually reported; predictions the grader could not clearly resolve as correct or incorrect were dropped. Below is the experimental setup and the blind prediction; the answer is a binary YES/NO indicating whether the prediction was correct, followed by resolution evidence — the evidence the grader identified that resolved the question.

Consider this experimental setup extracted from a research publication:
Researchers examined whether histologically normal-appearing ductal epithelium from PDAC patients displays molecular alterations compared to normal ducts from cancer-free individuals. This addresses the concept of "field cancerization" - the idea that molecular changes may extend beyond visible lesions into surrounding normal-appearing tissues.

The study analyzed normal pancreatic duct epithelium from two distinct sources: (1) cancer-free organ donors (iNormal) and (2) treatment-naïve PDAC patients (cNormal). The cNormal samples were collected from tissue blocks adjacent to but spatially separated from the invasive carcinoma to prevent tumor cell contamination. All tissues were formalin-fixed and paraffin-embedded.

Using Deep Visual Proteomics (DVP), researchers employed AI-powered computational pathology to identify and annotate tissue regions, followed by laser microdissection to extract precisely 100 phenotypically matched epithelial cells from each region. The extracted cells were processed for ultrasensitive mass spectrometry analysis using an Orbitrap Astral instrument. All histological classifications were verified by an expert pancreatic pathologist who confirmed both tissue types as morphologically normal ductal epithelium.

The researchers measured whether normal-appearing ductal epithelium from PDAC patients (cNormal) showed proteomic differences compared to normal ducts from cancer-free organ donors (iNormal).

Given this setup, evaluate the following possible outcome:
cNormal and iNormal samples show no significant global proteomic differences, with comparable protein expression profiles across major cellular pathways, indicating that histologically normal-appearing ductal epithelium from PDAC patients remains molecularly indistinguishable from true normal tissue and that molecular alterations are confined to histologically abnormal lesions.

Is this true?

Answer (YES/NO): NO